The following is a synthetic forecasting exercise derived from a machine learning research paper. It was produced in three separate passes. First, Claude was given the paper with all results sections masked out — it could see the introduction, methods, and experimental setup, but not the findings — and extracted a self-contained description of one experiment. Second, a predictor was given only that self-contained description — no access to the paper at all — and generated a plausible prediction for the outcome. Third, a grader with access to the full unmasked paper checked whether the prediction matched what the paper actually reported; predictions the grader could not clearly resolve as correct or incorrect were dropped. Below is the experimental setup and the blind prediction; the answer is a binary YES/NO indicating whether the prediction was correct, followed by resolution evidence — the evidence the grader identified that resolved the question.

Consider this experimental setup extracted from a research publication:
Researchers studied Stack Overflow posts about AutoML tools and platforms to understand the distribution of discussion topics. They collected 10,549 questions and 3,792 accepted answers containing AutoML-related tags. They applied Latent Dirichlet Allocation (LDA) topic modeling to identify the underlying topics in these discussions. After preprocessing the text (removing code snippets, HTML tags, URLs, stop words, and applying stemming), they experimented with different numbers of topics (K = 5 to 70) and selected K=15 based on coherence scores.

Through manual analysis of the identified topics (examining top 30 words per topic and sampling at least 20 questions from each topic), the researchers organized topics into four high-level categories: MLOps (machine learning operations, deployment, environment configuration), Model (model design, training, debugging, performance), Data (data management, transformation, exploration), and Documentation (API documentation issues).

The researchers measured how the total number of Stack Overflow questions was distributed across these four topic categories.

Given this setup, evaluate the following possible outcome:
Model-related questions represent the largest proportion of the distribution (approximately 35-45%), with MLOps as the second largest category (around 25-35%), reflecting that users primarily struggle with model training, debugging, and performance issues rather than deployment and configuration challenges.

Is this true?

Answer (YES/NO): NO